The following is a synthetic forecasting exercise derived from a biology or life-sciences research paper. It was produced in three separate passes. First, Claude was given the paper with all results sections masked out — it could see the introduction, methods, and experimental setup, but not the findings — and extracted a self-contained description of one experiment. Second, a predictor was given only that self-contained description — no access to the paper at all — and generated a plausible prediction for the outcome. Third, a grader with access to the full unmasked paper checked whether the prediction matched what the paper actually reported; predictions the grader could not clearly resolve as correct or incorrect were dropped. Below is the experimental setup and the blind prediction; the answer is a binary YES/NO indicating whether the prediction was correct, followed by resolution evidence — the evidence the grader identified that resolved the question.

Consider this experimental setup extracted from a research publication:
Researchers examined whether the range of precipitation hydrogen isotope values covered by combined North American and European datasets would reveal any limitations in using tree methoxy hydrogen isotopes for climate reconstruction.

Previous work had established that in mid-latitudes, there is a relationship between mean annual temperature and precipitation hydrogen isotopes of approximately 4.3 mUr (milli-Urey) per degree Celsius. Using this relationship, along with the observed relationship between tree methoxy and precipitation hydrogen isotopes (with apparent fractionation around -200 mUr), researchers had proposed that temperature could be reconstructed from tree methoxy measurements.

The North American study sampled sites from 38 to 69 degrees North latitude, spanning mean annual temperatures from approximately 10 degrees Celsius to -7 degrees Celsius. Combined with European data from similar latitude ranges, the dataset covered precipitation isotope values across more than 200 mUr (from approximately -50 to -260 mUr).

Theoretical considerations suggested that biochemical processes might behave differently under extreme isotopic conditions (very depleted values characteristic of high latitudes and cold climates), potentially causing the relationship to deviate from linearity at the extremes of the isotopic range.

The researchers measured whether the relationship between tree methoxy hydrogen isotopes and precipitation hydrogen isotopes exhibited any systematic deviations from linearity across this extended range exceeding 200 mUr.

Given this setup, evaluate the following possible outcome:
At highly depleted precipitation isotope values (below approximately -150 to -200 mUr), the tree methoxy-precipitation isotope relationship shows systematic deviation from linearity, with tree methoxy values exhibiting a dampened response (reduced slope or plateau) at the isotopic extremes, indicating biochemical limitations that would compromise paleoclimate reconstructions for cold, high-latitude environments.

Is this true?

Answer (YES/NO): NO